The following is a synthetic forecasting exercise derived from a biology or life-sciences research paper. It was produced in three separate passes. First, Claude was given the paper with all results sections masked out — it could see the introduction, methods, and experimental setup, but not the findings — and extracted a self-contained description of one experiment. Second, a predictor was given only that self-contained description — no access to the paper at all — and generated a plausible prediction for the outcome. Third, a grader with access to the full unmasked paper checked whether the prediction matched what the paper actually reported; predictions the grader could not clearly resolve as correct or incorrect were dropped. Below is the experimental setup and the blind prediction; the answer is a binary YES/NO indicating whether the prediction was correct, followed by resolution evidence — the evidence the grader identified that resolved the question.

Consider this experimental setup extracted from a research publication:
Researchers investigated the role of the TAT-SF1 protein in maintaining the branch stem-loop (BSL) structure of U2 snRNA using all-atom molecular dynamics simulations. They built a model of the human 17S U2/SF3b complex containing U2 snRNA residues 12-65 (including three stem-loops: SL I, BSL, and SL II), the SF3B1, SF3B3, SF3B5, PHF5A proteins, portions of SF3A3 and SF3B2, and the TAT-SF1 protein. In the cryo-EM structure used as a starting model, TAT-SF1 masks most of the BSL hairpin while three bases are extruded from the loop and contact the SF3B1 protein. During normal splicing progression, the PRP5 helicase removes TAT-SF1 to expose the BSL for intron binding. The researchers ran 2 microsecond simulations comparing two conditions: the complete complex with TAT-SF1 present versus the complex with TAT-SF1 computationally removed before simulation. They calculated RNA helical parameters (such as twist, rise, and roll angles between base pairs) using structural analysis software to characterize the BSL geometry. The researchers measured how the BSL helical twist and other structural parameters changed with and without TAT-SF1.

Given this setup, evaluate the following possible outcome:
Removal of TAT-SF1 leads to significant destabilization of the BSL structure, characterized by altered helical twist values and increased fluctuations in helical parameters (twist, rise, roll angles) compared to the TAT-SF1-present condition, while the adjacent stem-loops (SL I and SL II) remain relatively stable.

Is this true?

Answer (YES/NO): NO